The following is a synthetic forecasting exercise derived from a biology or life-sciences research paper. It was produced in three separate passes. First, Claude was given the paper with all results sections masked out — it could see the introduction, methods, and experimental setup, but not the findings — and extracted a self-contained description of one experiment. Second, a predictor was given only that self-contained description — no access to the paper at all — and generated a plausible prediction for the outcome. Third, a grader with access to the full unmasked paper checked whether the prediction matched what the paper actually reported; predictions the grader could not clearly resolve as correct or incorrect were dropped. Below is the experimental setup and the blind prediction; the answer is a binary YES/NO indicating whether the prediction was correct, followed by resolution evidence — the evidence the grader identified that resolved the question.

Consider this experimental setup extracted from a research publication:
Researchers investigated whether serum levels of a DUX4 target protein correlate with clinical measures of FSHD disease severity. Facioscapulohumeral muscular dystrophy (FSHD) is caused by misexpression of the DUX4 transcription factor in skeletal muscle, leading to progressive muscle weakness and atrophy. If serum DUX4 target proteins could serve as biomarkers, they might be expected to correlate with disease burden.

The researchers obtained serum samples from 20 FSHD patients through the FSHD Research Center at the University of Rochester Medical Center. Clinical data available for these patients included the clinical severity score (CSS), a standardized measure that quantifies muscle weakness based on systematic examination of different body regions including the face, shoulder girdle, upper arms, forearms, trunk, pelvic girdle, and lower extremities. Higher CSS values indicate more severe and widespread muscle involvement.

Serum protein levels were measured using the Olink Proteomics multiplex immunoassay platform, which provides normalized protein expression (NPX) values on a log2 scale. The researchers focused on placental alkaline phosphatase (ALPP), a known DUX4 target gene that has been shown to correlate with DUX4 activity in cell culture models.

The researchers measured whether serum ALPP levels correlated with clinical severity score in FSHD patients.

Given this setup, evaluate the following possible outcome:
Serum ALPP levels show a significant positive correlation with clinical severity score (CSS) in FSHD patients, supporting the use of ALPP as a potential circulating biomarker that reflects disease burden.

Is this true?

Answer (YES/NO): NO